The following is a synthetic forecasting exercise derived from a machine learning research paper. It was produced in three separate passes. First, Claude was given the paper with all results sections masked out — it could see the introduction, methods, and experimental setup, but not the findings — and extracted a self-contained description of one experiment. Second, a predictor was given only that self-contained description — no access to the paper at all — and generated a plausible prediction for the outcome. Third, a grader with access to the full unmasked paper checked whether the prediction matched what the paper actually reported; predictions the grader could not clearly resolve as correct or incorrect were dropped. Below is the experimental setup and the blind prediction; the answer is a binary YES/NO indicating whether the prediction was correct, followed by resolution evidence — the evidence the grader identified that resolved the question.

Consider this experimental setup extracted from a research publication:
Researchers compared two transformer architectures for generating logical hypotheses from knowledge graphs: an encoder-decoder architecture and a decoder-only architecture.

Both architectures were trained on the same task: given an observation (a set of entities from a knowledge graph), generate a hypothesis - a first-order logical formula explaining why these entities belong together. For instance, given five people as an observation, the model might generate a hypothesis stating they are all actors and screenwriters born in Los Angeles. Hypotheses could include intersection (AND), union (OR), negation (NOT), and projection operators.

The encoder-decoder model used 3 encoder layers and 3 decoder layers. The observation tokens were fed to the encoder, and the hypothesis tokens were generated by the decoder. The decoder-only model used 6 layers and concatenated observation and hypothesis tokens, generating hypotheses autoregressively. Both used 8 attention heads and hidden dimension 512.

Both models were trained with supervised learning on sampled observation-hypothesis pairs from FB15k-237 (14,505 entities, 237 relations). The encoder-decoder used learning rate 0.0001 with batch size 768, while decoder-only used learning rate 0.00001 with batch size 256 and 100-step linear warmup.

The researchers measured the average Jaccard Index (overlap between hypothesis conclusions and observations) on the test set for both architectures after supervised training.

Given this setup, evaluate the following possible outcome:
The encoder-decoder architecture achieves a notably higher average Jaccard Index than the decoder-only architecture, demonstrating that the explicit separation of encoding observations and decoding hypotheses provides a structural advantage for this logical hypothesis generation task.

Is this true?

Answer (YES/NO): NO